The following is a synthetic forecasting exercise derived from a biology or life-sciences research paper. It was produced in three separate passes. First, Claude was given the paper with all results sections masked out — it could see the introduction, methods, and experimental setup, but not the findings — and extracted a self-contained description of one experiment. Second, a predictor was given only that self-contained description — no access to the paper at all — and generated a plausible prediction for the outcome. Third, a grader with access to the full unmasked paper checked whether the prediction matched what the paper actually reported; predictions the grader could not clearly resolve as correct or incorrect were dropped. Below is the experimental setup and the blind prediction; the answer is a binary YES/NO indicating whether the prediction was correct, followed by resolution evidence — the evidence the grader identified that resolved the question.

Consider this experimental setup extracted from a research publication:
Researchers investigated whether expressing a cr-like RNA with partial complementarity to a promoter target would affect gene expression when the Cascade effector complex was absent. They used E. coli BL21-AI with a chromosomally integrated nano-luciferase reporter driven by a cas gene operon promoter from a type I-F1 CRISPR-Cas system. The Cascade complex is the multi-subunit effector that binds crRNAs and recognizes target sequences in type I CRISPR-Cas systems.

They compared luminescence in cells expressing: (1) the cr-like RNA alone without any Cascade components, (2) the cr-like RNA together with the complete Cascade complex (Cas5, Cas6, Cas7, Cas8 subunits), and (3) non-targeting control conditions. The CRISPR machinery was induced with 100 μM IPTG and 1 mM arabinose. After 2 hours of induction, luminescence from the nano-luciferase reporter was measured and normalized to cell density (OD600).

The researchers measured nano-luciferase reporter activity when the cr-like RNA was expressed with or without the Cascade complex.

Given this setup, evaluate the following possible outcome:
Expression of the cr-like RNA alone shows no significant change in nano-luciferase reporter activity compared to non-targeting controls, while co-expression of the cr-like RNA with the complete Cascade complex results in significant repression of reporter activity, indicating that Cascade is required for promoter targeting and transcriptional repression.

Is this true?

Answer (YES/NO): YES